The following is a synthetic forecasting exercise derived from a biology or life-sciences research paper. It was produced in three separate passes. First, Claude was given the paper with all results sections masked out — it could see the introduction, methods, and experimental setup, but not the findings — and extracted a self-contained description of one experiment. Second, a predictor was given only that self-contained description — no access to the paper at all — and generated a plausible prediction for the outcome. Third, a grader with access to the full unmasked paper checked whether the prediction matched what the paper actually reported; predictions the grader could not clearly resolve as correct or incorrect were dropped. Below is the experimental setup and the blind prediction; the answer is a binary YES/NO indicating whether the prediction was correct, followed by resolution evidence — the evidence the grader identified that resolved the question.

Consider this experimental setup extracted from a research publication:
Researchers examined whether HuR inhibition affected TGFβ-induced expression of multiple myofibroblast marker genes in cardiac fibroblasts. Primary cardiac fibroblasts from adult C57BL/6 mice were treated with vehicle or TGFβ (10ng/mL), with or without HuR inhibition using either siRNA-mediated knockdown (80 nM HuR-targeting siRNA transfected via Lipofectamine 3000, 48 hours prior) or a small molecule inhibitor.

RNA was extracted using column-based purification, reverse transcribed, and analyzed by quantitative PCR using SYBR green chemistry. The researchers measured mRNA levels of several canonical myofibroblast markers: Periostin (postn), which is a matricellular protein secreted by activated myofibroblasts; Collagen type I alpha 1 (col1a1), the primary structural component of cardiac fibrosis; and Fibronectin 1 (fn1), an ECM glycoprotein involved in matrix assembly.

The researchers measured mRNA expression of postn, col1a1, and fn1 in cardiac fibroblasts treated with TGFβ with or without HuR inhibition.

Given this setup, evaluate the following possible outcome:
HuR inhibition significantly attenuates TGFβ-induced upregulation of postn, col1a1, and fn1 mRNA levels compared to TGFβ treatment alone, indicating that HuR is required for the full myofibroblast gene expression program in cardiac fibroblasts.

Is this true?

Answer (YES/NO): YES